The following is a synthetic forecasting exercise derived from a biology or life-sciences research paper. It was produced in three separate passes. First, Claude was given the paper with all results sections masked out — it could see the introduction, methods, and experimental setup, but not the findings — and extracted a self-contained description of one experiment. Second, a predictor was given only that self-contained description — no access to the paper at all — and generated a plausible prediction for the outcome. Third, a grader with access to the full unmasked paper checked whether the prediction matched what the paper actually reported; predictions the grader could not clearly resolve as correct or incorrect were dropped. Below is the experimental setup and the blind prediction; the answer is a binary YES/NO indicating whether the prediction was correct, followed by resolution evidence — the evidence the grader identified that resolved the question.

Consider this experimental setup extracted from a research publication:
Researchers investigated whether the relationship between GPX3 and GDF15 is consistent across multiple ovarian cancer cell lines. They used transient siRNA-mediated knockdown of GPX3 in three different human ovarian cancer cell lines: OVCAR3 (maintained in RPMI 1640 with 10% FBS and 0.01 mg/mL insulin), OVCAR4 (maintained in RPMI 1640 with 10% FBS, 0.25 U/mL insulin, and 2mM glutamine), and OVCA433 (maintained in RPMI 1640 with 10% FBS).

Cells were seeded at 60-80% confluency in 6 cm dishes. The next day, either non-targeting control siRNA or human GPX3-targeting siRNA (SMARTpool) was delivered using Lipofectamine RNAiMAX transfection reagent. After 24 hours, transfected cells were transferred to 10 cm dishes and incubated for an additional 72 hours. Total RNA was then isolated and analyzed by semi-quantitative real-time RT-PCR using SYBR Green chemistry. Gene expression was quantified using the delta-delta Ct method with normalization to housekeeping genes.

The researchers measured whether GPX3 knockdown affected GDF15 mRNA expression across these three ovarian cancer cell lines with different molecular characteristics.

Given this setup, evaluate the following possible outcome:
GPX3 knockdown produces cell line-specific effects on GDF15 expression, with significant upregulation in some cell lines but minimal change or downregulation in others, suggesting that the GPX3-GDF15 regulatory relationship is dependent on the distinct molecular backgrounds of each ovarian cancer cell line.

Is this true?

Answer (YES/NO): NO